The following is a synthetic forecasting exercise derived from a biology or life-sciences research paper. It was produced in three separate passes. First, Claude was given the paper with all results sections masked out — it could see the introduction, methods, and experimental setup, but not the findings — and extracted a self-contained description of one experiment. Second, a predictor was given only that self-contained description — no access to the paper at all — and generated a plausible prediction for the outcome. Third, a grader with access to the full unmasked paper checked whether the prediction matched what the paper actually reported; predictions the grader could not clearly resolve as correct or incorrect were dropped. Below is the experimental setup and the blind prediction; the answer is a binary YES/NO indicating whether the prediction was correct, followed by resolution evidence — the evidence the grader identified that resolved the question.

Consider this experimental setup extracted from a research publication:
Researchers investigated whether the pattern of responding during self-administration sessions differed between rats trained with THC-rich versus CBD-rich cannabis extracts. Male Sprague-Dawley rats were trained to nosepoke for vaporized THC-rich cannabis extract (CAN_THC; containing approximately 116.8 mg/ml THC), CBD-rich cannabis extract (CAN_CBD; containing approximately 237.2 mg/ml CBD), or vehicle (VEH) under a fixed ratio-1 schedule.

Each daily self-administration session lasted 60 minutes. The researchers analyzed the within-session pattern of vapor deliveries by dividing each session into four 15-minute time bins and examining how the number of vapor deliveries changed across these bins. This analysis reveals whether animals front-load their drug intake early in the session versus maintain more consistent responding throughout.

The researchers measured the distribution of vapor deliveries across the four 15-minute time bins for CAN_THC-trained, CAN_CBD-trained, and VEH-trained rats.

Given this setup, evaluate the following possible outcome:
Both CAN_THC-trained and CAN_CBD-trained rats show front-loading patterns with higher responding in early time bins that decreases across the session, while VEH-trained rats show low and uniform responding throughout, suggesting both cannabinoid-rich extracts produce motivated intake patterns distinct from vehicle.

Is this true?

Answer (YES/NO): NO